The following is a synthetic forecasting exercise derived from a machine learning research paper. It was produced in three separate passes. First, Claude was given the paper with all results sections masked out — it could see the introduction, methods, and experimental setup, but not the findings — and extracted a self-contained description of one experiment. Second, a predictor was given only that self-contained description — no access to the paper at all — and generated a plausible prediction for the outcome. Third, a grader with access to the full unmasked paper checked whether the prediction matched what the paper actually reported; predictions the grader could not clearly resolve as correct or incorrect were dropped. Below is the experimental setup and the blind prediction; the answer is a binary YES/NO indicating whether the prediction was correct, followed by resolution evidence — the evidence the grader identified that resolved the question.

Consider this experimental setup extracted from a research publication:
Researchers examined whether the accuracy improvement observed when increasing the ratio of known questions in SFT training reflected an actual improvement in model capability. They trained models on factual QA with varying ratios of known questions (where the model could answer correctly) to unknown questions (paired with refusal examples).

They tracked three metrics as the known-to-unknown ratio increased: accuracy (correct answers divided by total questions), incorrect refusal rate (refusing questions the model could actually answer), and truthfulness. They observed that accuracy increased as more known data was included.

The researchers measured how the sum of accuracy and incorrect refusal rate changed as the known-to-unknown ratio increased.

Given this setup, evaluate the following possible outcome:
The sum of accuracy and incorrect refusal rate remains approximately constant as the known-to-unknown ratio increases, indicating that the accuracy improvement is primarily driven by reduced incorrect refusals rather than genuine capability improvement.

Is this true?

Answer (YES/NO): YES